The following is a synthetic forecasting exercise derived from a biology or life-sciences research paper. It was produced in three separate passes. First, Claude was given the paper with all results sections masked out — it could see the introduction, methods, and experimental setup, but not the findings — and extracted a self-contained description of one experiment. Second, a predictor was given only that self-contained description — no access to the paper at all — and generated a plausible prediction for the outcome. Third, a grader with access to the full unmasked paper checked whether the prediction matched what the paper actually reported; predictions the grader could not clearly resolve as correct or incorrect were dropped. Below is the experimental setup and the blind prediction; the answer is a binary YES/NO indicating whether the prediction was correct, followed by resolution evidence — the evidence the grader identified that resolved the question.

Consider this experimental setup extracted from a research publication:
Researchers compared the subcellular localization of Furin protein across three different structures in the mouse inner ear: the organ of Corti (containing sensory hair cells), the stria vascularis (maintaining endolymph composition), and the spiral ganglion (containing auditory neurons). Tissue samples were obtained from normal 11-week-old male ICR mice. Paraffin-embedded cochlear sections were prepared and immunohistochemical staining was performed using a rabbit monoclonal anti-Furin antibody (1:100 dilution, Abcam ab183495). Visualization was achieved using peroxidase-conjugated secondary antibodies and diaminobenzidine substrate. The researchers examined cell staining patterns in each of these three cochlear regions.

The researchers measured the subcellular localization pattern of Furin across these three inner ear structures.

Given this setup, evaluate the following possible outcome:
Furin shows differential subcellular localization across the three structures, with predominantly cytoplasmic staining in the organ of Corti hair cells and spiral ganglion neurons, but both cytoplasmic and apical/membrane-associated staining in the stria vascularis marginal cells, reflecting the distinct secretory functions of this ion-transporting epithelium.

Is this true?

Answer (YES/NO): NO